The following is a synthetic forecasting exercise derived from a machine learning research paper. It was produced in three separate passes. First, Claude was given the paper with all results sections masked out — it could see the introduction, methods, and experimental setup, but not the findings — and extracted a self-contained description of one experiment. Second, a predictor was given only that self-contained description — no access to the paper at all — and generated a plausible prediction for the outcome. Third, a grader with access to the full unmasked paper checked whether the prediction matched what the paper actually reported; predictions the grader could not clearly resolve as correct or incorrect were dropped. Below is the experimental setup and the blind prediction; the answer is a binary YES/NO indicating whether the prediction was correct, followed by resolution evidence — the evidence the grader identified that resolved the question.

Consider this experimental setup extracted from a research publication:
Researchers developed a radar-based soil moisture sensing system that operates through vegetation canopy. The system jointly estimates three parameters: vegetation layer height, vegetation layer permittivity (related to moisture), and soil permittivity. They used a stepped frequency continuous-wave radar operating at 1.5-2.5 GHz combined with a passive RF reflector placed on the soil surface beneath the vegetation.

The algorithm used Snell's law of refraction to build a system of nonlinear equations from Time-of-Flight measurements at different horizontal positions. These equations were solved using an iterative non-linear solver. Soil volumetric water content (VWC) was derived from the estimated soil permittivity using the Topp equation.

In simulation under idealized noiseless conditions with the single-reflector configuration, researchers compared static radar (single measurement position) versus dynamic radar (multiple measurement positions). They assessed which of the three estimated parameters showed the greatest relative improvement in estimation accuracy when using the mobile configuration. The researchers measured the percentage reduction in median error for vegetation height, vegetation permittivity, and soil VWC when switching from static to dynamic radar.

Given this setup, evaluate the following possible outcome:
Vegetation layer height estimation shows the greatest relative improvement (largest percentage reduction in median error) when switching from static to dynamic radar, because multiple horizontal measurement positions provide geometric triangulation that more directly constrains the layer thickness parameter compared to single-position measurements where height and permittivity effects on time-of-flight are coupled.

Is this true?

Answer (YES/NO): YES